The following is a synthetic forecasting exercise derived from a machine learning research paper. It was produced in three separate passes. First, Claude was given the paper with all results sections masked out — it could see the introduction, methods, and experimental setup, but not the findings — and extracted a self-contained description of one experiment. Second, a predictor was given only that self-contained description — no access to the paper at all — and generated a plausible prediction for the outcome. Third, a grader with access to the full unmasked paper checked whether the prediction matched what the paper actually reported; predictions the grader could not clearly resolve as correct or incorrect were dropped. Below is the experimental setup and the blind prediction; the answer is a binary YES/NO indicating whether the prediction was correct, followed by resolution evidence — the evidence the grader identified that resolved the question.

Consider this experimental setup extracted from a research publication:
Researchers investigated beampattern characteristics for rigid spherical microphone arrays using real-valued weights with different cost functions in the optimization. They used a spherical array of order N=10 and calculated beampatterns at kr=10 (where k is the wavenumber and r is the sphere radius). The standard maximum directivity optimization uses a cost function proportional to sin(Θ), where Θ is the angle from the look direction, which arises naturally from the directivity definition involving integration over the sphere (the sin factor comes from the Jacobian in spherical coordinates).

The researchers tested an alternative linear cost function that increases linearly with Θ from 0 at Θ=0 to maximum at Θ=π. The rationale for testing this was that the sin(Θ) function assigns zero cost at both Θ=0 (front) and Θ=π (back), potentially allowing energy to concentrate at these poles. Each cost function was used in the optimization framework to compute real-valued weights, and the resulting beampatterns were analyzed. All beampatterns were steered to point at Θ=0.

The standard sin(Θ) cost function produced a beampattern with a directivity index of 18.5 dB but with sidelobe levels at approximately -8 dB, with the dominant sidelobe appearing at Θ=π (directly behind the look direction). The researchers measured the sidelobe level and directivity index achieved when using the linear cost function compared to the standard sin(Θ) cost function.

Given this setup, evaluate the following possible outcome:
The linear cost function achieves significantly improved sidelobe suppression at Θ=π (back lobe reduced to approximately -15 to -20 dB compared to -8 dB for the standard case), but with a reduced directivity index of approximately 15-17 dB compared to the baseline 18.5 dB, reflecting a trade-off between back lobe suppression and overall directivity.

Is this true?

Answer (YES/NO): NO